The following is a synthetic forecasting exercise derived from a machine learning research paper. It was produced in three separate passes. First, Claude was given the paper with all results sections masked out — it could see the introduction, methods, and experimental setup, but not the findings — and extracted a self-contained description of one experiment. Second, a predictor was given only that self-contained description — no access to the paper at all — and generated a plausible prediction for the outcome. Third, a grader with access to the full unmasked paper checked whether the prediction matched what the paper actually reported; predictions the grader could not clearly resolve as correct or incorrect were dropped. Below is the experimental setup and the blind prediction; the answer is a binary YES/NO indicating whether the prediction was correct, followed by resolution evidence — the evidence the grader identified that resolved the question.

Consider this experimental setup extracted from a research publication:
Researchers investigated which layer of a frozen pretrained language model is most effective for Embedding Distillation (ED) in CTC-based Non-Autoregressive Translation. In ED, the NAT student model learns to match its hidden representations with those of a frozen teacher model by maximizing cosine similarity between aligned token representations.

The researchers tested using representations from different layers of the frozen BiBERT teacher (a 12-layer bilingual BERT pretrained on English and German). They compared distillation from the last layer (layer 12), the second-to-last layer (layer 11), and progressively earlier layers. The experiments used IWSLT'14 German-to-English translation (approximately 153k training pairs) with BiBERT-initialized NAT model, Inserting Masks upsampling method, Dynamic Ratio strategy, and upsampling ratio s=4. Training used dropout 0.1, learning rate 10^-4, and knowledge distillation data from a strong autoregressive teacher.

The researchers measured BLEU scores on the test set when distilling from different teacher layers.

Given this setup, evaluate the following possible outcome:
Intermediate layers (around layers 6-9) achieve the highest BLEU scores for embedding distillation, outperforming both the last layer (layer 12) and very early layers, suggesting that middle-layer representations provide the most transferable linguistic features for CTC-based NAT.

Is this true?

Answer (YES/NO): NO